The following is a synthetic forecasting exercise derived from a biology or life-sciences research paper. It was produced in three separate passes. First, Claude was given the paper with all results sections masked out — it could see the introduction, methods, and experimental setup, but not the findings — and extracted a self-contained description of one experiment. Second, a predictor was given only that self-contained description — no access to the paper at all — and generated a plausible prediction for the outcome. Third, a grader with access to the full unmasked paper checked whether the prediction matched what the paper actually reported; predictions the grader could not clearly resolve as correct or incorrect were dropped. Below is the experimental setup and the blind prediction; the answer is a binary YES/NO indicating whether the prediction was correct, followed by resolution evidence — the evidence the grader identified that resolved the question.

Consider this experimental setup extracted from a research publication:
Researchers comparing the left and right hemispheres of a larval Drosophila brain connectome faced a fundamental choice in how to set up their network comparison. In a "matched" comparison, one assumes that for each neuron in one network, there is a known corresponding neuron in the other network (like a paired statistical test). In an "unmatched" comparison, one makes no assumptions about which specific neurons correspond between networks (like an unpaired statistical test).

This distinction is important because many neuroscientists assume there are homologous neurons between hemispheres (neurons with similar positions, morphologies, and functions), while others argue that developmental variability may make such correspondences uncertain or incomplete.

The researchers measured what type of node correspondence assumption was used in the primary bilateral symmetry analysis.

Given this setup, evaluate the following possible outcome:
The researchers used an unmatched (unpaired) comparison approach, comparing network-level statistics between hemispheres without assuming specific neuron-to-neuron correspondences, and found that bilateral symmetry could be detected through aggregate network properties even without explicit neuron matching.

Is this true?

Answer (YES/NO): YES